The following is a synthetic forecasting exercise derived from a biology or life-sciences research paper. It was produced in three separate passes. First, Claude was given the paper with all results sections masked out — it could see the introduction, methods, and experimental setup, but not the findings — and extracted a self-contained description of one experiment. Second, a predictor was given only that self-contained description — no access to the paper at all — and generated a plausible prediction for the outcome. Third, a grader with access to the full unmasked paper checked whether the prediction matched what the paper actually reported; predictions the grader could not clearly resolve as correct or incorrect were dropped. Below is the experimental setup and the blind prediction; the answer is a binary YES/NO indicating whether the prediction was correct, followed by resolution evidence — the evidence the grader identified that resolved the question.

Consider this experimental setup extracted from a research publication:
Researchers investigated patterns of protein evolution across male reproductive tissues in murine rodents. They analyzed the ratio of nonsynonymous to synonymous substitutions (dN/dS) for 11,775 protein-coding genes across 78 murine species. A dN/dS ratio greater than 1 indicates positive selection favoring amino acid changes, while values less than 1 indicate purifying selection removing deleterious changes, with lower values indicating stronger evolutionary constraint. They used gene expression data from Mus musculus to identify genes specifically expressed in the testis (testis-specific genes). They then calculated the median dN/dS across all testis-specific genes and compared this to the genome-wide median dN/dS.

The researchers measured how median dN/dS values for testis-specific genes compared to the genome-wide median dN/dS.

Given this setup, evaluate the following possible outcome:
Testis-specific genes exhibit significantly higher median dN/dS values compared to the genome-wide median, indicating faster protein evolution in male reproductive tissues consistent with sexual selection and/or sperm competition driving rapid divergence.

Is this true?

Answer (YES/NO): YES